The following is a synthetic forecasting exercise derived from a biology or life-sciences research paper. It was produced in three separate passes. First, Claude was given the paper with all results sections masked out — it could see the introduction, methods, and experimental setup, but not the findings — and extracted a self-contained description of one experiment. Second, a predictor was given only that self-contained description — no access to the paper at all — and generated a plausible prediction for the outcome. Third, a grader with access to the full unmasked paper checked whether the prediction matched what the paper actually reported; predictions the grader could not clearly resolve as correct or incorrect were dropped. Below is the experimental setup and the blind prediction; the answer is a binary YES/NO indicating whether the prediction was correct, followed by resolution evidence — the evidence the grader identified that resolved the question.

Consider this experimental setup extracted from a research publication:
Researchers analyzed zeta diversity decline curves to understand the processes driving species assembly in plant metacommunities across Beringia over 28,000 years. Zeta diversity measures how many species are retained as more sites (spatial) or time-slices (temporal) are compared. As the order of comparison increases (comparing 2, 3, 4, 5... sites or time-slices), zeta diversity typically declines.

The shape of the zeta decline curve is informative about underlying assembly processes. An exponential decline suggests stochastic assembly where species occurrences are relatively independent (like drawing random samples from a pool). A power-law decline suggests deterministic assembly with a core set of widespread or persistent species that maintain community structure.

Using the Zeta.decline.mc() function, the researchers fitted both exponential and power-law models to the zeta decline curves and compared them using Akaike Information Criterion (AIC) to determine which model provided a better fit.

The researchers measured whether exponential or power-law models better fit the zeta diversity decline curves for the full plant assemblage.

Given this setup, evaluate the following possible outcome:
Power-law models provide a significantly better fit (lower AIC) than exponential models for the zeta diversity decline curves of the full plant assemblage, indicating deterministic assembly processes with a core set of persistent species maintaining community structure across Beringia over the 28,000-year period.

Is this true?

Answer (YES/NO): YES